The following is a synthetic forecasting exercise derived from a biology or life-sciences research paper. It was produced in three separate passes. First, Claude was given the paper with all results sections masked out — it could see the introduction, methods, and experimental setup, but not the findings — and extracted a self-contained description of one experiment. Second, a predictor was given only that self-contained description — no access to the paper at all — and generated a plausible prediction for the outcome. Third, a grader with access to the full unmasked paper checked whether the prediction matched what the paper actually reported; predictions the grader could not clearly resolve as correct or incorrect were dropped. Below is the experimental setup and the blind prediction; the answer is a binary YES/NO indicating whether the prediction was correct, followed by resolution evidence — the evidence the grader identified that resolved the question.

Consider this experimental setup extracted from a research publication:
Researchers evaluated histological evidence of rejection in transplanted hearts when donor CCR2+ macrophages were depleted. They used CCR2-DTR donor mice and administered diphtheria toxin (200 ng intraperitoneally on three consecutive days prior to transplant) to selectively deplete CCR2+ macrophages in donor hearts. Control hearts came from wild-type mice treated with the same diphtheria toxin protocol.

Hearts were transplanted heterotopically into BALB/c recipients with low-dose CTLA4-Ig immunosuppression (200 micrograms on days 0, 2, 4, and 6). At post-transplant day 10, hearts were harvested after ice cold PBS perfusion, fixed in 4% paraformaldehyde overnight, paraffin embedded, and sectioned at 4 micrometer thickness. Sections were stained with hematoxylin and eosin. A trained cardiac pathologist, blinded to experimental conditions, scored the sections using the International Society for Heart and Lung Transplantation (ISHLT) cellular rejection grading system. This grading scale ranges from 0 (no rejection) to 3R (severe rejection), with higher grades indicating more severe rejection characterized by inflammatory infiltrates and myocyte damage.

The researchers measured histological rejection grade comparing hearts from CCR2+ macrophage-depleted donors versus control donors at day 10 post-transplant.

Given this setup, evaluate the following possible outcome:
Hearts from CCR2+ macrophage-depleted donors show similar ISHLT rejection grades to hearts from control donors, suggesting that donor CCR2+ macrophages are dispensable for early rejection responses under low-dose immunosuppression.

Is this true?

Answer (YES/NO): NO